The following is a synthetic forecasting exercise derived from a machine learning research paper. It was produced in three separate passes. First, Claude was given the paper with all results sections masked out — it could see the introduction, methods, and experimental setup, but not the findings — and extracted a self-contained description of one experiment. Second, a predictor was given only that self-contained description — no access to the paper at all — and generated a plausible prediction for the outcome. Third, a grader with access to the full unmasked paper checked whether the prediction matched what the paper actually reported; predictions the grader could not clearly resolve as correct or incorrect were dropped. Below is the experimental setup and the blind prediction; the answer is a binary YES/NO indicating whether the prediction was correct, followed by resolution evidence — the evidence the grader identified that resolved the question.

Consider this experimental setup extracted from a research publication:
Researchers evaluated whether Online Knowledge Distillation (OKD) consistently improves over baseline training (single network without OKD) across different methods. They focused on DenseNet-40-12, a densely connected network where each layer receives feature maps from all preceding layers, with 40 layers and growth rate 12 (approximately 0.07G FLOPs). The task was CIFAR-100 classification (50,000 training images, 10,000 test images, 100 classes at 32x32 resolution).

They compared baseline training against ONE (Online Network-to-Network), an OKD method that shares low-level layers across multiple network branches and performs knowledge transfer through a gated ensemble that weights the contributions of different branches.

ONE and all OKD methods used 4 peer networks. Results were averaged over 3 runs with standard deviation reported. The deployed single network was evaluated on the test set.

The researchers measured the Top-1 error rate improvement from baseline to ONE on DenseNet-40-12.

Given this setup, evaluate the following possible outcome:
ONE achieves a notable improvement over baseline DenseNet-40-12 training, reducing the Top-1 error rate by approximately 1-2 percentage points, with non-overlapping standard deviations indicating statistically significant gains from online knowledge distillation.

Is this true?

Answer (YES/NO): NO